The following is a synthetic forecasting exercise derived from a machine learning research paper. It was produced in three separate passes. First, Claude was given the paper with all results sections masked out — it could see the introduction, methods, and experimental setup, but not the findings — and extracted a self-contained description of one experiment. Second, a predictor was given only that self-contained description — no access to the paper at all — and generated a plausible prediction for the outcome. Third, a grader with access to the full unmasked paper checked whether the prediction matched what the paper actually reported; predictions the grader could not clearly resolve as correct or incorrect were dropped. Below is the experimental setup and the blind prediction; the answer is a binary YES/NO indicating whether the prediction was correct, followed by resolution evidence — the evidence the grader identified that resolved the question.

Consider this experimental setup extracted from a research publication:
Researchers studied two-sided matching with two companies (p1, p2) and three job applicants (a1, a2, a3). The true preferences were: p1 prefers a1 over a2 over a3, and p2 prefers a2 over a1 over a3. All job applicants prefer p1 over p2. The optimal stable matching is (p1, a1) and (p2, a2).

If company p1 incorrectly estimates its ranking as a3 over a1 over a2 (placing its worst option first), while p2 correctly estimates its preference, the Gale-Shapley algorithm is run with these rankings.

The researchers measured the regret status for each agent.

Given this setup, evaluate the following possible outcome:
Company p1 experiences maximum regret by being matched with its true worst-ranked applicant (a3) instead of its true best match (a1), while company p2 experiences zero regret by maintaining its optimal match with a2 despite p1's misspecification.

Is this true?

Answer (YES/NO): YES